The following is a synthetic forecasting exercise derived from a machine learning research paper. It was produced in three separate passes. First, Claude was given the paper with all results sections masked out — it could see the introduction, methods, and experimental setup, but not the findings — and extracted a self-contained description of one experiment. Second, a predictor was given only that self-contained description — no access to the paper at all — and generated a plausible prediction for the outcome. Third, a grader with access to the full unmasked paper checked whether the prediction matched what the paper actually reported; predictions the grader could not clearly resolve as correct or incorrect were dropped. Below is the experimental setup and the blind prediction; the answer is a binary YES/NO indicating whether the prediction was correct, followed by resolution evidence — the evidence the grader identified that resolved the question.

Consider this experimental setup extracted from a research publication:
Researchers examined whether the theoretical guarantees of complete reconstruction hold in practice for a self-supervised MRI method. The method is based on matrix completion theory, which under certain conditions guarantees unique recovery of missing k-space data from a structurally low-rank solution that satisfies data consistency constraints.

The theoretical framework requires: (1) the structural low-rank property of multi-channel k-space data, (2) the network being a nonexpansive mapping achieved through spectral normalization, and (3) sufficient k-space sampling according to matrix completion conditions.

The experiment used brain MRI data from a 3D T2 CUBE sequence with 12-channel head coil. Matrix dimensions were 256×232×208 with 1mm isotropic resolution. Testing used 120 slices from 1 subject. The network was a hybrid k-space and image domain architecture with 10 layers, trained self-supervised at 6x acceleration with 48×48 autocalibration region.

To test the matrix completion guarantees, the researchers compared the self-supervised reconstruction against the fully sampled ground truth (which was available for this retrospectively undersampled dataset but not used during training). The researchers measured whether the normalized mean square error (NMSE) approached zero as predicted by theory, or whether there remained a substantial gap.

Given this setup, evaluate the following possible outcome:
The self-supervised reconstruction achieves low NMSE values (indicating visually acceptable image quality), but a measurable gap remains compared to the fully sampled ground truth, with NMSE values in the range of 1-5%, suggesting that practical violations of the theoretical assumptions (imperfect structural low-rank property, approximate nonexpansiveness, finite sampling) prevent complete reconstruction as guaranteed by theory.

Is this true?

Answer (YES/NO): NO